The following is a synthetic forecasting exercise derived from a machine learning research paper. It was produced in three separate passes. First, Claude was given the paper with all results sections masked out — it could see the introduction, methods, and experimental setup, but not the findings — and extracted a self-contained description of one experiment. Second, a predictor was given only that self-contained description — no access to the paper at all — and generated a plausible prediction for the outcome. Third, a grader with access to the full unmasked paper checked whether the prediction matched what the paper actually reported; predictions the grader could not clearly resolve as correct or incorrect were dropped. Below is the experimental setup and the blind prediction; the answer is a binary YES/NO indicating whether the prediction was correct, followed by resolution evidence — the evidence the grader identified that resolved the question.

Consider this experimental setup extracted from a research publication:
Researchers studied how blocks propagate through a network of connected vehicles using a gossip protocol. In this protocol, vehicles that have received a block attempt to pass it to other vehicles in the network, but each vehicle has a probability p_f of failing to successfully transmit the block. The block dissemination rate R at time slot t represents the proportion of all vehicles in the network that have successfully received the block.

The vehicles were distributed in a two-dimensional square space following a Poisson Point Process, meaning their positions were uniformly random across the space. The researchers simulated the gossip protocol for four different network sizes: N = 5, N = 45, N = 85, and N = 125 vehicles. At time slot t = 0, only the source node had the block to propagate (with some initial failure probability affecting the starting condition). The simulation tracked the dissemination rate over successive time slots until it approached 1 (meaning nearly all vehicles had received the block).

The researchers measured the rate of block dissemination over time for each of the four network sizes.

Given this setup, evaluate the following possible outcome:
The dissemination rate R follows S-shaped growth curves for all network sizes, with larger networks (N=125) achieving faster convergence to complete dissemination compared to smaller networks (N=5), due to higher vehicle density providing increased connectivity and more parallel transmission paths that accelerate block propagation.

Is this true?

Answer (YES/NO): NO